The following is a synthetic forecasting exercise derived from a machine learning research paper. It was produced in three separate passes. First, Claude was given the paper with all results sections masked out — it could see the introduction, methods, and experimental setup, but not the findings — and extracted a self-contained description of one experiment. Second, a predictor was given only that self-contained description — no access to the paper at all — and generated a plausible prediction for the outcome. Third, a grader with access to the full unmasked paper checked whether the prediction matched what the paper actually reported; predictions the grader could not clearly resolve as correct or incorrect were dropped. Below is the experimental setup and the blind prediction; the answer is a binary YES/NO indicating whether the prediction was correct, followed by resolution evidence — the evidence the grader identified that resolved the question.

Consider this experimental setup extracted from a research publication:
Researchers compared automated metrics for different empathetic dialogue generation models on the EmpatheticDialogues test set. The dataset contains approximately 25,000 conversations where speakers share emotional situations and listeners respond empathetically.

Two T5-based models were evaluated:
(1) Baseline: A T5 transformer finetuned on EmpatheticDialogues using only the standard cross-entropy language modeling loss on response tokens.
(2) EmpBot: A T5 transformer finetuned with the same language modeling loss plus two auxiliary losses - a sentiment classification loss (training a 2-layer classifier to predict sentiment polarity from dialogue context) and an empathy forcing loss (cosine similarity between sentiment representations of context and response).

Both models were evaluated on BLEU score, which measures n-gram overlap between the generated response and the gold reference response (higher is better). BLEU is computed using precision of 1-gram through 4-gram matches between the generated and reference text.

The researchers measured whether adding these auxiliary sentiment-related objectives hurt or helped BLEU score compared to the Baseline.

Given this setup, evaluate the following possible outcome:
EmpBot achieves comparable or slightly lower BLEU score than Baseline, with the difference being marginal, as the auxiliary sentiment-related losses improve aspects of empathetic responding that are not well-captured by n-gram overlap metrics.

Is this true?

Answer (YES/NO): YES